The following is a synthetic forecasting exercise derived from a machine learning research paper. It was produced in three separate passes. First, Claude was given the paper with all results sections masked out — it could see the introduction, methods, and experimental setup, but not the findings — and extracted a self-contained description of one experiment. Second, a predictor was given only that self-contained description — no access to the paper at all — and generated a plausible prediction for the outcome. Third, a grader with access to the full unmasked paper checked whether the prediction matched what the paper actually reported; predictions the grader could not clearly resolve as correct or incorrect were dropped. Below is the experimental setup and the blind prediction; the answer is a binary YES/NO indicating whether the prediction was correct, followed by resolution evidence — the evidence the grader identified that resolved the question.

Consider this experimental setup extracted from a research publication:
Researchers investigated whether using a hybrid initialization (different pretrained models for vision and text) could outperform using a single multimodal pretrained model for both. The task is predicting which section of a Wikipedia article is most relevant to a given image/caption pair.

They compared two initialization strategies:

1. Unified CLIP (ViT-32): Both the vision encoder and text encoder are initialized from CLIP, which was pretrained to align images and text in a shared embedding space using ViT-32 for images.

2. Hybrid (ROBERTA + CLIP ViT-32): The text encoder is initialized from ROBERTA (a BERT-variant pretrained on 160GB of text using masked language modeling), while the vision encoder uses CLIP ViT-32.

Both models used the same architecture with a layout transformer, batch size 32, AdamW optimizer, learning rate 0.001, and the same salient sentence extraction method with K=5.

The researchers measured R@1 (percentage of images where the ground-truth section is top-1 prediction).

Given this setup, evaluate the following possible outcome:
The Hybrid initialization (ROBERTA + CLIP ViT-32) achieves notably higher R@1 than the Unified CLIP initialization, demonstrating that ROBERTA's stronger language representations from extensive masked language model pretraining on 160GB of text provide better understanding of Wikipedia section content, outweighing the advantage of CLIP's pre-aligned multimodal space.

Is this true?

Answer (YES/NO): NO